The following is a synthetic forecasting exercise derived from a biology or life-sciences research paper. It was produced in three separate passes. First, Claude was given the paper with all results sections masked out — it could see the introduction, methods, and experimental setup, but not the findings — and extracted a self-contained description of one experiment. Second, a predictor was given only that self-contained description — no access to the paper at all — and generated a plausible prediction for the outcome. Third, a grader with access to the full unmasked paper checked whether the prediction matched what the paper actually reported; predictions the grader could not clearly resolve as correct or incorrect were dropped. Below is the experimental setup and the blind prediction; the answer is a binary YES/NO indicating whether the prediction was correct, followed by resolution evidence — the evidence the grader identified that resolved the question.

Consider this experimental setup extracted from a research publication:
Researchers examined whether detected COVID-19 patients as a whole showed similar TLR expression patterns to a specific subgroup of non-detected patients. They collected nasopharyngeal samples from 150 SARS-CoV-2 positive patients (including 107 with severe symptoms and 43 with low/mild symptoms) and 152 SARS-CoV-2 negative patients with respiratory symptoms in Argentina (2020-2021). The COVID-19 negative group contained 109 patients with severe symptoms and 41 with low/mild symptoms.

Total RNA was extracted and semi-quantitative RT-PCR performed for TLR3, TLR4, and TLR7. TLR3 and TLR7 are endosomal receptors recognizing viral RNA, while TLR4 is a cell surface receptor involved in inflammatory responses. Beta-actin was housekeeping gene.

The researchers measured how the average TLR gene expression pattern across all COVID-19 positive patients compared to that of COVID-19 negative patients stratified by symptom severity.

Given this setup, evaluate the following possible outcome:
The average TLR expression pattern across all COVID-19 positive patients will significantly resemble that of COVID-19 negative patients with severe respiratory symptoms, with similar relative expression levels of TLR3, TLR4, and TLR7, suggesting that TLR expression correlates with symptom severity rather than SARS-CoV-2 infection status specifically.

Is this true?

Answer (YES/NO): YES